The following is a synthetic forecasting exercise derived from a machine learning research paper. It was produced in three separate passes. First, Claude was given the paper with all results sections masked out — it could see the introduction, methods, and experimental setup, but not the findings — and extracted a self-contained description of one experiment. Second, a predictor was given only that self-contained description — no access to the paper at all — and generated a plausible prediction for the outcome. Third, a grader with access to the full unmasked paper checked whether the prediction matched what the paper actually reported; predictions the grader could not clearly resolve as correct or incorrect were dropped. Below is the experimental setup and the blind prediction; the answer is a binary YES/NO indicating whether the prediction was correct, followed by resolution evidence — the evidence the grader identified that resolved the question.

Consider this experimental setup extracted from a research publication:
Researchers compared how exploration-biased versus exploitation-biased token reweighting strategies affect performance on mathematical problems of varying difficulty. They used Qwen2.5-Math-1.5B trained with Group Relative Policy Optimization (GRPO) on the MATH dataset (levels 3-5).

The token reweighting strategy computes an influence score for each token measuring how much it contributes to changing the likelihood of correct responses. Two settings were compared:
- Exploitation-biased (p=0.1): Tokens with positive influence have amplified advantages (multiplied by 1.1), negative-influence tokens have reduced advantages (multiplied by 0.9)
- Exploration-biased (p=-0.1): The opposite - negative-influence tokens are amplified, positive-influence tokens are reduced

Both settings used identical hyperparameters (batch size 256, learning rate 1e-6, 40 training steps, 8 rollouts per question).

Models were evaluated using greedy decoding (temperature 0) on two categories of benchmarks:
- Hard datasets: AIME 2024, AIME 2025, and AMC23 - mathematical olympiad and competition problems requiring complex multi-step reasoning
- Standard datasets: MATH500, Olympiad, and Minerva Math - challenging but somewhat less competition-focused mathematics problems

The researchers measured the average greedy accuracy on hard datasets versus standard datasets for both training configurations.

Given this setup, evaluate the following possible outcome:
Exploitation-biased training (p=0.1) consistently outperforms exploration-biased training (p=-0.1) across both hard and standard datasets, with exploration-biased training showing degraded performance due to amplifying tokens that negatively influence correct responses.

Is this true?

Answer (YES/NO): NO